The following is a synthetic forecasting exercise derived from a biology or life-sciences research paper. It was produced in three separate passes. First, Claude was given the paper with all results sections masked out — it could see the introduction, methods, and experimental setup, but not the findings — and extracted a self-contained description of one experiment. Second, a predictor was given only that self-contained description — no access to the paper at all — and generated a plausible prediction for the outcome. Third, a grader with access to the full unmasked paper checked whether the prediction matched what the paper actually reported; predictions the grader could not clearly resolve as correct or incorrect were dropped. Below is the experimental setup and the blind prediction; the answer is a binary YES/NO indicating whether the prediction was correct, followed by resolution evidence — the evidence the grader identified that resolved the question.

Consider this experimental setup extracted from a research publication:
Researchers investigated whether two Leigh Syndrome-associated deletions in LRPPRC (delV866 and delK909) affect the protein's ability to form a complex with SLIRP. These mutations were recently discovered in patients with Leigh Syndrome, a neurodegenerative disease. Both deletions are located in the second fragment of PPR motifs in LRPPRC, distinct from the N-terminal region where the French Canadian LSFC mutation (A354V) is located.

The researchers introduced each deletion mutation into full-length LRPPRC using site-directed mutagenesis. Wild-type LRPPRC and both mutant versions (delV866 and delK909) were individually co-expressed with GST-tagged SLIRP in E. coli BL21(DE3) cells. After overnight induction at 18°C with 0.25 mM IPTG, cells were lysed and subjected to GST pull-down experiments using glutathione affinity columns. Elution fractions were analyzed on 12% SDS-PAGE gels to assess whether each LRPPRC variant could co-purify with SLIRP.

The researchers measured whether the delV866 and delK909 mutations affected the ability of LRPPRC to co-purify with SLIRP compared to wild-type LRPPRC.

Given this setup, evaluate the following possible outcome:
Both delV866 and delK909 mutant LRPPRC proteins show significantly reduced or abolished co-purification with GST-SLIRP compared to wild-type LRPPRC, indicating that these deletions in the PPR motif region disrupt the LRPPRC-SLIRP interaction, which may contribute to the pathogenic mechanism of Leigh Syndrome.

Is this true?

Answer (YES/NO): NO